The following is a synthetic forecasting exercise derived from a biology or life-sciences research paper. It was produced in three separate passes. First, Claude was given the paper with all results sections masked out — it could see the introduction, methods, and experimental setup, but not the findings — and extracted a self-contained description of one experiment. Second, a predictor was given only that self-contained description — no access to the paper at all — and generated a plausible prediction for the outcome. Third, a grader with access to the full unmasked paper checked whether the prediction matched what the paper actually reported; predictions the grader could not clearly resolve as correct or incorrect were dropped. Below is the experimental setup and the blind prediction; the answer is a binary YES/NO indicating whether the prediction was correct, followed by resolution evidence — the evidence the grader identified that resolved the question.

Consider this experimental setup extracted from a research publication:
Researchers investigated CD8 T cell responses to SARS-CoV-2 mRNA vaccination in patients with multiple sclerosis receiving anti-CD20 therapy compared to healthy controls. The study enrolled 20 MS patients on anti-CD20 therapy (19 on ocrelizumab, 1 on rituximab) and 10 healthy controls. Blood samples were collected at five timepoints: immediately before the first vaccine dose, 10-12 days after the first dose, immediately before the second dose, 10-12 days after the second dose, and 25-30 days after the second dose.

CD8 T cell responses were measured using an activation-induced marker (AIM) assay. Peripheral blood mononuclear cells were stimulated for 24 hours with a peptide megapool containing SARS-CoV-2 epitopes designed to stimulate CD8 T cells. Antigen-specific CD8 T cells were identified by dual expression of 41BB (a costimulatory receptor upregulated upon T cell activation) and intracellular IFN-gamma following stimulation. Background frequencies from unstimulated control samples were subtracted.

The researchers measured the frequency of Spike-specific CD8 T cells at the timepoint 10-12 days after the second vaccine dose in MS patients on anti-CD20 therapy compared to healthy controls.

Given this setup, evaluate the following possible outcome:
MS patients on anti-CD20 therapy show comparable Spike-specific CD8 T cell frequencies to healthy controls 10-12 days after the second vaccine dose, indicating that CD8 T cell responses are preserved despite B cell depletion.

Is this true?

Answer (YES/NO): NO